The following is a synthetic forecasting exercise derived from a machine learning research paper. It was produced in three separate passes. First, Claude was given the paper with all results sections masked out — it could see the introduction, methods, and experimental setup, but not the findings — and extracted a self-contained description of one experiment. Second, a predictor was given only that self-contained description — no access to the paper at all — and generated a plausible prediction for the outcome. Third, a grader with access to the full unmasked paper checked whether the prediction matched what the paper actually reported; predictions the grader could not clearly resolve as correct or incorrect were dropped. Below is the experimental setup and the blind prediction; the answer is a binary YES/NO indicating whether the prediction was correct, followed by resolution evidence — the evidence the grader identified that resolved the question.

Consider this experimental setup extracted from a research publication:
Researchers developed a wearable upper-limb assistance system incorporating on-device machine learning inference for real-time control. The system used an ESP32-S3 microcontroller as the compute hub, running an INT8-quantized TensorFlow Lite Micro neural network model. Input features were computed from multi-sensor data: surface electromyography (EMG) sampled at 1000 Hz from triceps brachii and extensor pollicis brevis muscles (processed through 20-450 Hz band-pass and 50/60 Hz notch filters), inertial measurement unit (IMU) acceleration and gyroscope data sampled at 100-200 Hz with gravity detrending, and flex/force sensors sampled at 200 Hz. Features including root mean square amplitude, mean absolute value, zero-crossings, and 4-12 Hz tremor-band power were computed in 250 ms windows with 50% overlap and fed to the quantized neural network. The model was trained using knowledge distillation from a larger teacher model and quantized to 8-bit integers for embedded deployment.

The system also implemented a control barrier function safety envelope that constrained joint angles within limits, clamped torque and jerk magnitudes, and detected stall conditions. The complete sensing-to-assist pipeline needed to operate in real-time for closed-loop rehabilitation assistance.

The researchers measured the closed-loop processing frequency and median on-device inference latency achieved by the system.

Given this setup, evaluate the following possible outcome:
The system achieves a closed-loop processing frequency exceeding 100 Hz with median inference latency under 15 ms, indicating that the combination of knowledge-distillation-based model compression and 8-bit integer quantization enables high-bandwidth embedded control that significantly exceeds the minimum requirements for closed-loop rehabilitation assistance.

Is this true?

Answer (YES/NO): NO